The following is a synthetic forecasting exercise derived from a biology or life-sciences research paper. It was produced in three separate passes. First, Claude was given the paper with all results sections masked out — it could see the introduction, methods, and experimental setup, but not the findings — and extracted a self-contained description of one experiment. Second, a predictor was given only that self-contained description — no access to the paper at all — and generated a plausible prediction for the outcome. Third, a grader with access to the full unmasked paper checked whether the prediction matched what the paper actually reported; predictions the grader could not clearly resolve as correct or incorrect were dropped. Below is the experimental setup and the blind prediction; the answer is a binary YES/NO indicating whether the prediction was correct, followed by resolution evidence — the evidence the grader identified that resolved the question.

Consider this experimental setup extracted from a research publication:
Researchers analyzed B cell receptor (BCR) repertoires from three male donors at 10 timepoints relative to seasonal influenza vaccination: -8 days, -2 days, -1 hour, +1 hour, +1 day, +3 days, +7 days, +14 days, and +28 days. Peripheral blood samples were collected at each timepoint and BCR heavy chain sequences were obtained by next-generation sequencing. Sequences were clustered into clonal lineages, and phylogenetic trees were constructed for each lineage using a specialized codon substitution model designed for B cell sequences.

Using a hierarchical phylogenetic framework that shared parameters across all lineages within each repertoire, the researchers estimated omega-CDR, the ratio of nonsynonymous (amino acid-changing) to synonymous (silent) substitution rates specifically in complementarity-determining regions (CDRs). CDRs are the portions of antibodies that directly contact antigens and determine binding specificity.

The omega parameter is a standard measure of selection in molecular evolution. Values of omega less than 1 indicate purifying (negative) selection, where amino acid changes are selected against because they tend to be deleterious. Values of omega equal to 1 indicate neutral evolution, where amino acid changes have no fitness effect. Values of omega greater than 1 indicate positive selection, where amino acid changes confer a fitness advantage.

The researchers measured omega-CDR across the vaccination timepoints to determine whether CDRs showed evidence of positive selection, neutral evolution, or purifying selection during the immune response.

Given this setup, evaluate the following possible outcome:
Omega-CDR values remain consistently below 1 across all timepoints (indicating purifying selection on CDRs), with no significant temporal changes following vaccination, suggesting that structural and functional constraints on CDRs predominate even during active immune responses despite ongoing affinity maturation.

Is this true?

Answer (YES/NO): NO